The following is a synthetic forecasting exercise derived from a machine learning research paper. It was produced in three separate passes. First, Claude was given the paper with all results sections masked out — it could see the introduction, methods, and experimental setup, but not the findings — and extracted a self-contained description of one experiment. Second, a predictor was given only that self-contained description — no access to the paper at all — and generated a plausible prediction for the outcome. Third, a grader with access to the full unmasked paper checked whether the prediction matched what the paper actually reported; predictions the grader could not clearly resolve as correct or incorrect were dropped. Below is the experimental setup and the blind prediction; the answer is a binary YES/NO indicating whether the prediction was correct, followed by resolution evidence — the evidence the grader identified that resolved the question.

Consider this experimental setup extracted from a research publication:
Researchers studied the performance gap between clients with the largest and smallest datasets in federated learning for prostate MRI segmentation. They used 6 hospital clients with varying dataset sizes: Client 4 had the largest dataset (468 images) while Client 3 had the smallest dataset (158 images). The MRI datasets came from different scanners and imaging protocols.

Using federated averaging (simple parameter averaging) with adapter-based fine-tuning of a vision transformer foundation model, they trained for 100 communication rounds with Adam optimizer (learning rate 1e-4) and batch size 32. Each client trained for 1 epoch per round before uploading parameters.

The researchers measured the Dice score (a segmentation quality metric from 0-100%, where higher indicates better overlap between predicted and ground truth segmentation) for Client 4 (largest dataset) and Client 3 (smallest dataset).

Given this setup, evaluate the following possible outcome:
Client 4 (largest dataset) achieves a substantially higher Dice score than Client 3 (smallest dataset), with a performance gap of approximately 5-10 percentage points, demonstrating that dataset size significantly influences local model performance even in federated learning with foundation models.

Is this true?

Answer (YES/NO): NO